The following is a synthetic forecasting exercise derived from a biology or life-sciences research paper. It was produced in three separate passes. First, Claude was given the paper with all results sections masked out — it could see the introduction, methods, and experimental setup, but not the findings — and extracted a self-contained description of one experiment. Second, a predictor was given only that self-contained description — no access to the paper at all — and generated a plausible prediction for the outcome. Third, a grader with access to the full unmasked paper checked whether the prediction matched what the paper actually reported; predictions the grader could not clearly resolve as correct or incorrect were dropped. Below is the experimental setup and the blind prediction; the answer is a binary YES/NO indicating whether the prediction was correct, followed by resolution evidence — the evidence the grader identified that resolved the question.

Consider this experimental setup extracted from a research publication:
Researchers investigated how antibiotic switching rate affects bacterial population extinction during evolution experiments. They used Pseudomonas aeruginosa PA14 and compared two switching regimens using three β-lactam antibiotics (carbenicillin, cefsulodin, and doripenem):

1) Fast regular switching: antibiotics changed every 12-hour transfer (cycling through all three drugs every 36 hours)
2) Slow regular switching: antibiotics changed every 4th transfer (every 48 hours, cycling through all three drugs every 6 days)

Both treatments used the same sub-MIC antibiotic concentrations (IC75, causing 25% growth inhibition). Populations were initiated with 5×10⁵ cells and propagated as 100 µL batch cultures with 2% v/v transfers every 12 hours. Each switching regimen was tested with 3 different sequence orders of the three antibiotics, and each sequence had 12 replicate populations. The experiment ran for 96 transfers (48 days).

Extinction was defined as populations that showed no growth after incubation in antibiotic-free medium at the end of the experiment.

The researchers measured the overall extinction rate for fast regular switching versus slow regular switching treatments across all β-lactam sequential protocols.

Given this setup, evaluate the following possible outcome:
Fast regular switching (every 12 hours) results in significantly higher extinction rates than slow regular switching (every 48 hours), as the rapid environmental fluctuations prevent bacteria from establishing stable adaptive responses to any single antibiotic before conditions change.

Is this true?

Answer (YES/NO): YES